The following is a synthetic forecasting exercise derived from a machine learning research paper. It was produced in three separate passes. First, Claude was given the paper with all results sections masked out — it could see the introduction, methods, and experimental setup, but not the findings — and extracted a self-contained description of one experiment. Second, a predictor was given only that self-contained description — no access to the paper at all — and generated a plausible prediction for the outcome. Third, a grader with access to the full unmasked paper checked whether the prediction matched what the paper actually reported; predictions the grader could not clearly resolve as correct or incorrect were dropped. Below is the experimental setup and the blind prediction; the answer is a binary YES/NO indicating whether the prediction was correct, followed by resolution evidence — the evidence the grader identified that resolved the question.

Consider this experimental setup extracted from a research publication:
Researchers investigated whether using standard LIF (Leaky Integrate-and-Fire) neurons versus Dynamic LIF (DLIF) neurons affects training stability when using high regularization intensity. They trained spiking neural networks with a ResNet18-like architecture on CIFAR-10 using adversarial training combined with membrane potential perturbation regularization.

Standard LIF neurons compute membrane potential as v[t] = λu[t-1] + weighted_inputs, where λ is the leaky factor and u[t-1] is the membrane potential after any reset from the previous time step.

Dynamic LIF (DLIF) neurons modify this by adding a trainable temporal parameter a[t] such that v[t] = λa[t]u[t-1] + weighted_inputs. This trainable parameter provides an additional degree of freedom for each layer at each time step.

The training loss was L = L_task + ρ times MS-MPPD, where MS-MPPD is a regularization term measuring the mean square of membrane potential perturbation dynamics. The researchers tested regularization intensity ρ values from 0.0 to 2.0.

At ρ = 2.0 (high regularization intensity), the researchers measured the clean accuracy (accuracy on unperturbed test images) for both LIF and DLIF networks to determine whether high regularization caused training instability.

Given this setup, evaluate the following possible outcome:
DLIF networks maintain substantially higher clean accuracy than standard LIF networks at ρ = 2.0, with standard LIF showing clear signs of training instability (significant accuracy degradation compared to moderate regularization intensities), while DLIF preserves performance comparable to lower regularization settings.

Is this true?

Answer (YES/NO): YES